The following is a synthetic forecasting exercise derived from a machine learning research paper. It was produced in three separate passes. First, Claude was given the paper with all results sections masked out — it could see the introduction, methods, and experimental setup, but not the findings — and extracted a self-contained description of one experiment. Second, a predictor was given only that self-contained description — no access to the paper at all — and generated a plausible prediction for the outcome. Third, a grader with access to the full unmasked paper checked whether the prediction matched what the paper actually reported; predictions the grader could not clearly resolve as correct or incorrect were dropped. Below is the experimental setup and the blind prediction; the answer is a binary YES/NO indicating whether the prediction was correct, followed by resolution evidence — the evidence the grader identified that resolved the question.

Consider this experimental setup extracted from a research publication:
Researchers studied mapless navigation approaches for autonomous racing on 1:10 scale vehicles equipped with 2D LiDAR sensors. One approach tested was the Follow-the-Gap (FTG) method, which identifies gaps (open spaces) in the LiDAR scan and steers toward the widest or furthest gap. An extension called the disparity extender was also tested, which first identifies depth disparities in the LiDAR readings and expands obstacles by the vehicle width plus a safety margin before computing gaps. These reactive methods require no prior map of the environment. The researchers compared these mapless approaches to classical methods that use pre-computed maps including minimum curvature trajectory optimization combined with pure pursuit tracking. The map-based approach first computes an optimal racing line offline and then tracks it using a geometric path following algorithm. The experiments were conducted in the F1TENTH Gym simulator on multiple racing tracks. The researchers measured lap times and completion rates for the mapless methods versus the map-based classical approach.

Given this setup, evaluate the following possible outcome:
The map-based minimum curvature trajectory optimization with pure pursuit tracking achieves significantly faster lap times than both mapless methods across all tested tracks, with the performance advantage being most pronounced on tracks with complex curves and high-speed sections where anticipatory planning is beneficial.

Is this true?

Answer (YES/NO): NO